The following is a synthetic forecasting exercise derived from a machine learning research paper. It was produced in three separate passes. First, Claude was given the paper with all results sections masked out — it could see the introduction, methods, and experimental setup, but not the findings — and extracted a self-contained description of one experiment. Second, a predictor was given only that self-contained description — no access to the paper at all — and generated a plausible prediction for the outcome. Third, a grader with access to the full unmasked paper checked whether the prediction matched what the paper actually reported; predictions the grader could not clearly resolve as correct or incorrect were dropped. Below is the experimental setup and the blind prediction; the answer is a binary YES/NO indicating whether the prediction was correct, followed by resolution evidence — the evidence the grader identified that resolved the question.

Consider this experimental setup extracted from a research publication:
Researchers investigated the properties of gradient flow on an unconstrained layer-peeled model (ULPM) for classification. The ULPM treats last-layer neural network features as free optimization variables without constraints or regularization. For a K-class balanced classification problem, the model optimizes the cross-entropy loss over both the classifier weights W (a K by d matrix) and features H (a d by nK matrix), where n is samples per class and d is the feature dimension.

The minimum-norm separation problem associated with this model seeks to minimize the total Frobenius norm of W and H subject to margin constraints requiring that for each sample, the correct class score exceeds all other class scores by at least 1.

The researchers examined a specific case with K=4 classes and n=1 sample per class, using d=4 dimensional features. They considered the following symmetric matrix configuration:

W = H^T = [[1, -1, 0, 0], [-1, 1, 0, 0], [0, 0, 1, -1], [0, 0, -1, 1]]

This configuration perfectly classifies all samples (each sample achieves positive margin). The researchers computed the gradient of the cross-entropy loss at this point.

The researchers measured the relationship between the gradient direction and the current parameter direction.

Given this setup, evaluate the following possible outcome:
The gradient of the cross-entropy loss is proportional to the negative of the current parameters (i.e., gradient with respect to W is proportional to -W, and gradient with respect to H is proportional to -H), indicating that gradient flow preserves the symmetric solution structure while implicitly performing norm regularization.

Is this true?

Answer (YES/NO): YES